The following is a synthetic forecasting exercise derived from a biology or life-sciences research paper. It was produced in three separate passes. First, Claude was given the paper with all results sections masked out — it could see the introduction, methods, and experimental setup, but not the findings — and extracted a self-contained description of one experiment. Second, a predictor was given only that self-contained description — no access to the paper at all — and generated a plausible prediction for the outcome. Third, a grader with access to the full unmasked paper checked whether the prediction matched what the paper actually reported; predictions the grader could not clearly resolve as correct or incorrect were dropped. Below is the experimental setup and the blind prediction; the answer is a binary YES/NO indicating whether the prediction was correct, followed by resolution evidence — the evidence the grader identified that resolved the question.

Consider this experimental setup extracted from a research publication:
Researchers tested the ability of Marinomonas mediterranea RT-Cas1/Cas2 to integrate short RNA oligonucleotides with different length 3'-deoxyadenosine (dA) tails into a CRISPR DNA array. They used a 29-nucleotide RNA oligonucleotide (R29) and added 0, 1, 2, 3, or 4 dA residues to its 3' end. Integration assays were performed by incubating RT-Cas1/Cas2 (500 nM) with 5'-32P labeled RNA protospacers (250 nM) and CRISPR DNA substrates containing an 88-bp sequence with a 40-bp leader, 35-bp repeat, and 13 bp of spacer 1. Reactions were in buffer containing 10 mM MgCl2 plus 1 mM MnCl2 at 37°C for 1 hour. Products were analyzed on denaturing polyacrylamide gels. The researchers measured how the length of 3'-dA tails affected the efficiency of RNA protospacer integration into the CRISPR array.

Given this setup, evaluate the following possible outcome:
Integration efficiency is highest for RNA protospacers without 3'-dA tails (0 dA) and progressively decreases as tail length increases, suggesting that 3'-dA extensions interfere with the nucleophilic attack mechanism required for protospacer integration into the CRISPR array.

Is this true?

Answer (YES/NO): NO